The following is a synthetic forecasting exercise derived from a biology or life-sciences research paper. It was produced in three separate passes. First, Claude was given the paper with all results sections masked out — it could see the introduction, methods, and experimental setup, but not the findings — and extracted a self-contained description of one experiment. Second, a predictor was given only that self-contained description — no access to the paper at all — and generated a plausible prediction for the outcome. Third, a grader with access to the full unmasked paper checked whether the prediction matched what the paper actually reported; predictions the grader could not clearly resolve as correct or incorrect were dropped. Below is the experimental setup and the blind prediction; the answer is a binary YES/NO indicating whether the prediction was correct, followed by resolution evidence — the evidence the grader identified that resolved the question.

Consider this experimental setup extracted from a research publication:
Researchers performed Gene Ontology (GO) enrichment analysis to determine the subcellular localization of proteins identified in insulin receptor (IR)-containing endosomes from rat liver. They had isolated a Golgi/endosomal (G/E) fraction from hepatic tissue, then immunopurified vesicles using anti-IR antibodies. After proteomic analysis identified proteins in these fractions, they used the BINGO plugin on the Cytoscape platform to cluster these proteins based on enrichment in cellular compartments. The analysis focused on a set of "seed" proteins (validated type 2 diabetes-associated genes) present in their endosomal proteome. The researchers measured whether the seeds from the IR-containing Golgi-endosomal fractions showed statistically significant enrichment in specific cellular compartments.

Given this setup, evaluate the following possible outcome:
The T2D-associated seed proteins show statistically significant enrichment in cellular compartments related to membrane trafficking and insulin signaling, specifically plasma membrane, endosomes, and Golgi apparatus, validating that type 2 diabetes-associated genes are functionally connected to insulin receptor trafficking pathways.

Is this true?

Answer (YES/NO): NO